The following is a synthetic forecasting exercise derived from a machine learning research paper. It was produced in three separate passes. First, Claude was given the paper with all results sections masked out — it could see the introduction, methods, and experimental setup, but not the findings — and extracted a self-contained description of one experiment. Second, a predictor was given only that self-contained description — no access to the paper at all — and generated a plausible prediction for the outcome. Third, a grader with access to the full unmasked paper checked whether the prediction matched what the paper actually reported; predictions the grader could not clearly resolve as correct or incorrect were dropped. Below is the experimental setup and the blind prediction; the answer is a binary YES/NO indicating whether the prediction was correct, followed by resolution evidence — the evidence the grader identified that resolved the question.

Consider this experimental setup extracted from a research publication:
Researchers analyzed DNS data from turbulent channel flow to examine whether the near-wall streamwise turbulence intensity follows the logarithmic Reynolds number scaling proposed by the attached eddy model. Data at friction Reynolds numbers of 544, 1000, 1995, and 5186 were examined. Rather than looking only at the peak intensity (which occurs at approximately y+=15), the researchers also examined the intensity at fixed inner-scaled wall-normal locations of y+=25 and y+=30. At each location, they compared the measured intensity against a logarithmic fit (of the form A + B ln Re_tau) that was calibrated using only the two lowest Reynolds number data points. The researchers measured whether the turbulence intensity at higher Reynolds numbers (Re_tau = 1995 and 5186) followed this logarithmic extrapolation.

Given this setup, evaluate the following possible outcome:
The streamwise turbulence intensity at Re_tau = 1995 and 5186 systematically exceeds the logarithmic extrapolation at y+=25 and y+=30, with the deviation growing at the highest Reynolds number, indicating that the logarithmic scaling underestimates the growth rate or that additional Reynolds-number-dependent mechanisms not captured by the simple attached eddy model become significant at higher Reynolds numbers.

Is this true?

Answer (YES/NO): NO